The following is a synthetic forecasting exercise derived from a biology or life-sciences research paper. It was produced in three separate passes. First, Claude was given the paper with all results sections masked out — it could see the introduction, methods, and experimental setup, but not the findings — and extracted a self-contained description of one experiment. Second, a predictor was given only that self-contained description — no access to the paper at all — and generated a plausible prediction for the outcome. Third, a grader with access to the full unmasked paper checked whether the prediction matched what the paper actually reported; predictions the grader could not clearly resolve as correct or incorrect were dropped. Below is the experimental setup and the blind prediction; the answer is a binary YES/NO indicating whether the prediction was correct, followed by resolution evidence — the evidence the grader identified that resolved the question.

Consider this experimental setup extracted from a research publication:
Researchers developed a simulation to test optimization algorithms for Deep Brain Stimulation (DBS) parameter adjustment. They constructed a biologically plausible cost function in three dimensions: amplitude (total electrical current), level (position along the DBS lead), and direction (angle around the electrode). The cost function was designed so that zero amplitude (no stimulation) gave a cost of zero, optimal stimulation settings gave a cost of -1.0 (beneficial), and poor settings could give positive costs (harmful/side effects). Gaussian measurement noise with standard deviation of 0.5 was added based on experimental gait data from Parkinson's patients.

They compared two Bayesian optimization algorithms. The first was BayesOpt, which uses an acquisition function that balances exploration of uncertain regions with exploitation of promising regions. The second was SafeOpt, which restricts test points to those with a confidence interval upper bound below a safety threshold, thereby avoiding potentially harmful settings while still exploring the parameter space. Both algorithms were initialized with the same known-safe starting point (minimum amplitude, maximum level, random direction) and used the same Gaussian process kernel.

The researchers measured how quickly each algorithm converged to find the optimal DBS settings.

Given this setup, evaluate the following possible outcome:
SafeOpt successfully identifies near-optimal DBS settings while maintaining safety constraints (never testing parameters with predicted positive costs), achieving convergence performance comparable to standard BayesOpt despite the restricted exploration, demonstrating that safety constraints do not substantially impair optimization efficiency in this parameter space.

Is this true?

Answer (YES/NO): NO